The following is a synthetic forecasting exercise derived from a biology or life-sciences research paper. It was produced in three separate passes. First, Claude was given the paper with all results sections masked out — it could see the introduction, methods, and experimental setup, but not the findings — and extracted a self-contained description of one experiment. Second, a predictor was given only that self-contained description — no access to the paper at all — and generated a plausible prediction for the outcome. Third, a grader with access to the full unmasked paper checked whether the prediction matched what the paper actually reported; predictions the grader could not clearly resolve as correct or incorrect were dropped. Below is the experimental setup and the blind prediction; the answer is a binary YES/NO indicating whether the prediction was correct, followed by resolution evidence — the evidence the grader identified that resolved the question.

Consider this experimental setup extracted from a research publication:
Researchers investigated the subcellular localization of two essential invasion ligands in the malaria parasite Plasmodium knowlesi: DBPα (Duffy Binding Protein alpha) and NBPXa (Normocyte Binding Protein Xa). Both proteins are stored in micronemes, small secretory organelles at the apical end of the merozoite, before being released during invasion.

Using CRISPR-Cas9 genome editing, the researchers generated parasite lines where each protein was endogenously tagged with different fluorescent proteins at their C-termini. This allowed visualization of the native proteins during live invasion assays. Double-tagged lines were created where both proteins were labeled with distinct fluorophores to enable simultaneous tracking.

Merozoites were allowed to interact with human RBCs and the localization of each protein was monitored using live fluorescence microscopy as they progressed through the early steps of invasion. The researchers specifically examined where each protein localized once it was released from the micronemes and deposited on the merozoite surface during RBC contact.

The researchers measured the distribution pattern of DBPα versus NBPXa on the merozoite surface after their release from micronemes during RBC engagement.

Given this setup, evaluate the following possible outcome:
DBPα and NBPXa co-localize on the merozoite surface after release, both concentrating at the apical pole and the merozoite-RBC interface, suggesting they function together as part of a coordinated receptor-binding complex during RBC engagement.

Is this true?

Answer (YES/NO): NO